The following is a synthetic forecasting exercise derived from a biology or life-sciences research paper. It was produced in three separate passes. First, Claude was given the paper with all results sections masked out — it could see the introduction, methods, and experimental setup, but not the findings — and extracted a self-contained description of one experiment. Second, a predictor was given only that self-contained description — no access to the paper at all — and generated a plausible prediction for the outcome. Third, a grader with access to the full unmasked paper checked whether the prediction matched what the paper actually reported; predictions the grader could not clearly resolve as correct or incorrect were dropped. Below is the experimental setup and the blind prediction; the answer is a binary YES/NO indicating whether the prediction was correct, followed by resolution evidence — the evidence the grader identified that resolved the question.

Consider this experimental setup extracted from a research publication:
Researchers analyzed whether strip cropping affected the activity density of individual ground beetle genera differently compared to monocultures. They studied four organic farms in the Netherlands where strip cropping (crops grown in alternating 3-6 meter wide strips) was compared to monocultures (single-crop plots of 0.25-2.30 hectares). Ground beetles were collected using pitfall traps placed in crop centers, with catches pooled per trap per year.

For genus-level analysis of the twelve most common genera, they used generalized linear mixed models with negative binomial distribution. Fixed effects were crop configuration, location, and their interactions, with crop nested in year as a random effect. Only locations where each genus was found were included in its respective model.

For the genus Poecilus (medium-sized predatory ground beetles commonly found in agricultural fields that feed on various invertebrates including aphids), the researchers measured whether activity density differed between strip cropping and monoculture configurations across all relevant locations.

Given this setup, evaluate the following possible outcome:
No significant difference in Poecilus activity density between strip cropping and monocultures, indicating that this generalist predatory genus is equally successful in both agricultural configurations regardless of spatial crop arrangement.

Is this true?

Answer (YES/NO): YES